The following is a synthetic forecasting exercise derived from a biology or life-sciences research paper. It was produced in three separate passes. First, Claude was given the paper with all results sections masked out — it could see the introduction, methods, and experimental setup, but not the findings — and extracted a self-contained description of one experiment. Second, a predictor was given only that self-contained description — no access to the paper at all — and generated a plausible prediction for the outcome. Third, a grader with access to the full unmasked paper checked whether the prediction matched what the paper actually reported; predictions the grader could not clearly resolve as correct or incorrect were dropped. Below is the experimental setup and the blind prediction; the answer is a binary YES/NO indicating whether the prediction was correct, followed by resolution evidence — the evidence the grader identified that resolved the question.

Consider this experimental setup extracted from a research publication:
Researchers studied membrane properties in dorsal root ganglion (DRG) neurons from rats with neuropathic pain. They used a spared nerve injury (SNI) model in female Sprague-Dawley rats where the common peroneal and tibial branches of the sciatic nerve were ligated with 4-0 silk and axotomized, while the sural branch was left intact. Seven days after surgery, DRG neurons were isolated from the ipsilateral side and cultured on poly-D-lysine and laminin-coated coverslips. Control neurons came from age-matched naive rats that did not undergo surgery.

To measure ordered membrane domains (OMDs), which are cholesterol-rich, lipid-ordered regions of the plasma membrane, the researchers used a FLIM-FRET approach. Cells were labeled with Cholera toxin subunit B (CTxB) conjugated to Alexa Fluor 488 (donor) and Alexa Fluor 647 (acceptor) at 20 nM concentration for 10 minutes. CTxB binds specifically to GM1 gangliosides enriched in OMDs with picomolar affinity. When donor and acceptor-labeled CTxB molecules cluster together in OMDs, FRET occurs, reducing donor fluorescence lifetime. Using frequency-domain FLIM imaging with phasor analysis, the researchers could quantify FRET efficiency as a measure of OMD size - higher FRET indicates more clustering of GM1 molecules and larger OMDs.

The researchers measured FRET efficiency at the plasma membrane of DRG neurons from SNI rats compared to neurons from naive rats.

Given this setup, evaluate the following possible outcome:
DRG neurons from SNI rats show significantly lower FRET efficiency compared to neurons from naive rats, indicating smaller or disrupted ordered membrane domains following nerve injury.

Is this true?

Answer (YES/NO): YES